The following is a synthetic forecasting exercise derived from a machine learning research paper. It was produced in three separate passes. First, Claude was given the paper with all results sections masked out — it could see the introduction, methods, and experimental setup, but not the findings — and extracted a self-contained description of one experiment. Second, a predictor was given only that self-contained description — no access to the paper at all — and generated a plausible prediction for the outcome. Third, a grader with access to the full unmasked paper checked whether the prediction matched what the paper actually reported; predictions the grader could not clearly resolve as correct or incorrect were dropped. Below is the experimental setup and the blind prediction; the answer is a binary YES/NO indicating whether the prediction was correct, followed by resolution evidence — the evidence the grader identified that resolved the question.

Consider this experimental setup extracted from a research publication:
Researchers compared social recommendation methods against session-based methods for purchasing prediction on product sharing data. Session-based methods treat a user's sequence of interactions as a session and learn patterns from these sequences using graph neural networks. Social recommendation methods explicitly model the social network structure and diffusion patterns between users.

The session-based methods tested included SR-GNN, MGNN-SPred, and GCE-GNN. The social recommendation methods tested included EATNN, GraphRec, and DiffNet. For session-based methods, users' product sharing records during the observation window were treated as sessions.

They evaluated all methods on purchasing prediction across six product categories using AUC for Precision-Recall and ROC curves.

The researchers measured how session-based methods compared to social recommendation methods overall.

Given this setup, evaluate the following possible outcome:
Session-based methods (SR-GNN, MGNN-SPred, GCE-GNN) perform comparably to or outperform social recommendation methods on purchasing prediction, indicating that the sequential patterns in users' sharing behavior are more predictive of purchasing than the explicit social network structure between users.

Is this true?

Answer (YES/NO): NO